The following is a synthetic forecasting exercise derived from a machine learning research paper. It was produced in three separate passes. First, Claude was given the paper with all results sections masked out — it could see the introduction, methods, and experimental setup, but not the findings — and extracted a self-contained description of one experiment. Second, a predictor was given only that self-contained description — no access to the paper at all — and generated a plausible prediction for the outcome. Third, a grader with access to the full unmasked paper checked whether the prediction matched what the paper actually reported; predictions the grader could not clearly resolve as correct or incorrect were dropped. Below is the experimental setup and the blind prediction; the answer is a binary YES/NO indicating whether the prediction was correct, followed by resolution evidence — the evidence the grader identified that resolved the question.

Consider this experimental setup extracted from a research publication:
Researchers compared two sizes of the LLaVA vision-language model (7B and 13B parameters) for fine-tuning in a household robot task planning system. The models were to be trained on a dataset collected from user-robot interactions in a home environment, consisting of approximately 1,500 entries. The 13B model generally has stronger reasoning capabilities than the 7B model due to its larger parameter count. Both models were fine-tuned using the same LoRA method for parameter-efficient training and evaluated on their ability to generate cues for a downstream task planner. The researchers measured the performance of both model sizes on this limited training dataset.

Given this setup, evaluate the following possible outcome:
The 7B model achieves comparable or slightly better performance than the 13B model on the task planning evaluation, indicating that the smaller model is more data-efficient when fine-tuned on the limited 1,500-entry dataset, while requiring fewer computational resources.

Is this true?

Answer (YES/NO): YES